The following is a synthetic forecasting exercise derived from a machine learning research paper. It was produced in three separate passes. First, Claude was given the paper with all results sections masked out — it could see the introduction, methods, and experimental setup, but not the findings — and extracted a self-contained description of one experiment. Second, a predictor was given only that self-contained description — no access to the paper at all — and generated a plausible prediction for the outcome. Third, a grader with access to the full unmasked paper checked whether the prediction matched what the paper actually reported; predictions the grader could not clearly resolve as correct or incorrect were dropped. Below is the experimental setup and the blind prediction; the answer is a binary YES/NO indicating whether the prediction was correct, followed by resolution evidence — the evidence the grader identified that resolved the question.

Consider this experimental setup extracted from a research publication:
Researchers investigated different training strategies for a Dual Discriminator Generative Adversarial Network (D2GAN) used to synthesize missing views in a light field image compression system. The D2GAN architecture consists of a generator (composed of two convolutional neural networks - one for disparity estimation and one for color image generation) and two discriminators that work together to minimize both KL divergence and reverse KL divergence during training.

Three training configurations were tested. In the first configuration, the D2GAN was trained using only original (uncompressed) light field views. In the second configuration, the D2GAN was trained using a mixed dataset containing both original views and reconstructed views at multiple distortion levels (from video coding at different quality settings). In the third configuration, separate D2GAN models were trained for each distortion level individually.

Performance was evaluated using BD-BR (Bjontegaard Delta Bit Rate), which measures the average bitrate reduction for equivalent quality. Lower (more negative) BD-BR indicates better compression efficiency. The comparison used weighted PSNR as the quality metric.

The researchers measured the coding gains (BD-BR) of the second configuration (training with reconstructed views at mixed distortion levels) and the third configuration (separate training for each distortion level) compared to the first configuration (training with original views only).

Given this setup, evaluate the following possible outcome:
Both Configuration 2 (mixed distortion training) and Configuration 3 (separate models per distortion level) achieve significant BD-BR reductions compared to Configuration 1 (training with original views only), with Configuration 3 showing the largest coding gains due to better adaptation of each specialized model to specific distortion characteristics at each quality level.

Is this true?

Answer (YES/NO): YES